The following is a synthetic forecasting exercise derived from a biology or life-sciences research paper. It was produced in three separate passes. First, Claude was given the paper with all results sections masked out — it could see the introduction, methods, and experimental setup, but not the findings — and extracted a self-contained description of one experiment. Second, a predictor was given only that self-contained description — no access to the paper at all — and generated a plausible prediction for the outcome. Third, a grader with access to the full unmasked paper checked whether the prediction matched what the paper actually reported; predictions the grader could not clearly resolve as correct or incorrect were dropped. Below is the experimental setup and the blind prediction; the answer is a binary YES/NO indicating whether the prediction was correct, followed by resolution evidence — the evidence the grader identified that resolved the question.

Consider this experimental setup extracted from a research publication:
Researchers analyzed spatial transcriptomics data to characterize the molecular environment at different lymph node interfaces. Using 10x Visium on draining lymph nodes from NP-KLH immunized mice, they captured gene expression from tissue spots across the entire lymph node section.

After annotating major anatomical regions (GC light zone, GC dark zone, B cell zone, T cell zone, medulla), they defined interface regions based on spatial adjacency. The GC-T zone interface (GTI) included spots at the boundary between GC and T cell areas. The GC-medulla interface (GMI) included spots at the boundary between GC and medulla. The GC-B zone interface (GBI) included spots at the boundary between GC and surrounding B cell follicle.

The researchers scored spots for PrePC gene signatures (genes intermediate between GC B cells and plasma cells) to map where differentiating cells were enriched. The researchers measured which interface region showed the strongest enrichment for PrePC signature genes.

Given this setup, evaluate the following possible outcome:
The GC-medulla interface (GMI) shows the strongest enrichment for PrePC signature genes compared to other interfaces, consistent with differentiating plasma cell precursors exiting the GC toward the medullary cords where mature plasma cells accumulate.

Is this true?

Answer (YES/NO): YES